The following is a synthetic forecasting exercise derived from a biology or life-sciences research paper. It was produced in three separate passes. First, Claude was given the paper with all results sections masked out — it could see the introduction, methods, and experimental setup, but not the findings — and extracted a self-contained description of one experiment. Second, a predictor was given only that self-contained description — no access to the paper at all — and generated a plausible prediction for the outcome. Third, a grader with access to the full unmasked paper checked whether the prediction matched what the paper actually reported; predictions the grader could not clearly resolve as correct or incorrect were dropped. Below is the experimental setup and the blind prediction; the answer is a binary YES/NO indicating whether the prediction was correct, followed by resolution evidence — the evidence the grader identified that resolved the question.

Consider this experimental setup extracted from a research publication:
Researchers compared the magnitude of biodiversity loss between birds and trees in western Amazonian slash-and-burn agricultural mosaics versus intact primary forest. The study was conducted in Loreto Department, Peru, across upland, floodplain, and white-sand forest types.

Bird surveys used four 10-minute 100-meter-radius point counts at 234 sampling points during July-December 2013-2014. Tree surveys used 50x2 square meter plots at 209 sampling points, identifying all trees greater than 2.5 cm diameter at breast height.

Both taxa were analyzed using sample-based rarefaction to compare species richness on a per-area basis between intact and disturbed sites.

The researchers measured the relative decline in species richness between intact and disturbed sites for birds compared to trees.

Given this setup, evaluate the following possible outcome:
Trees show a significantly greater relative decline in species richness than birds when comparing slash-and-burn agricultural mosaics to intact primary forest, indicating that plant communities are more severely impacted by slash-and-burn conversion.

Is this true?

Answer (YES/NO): YES